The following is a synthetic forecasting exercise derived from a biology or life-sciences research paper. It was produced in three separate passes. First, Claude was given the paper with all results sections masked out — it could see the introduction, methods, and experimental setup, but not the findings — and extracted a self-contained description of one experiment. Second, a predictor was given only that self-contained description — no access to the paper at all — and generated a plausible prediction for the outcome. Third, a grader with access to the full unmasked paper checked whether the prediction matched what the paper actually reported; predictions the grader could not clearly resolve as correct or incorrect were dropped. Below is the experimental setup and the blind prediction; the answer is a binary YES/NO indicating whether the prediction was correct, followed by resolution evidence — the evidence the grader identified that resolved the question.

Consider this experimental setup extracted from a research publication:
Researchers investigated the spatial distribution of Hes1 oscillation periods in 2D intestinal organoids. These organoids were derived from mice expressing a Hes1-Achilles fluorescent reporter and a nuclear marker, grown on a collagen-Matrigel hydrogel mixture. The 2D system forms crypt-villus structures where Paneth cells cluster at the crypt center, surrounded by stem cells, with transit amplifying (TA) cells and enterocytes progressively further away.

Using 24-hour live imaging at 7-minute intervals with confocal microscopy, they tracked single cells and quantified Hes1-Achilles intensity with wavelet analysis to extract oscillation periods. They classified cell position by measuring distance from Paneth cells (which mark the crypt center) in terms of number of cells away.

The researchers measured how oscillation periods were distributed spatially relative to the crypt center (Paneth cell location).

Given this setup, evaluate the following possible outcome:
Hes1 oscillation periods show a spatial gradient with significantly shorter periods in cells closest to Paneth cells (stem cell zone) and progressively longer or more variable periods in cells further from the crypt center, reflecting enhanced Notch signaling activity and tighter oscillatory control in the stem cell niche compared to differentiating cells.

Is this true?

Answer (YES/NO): YES